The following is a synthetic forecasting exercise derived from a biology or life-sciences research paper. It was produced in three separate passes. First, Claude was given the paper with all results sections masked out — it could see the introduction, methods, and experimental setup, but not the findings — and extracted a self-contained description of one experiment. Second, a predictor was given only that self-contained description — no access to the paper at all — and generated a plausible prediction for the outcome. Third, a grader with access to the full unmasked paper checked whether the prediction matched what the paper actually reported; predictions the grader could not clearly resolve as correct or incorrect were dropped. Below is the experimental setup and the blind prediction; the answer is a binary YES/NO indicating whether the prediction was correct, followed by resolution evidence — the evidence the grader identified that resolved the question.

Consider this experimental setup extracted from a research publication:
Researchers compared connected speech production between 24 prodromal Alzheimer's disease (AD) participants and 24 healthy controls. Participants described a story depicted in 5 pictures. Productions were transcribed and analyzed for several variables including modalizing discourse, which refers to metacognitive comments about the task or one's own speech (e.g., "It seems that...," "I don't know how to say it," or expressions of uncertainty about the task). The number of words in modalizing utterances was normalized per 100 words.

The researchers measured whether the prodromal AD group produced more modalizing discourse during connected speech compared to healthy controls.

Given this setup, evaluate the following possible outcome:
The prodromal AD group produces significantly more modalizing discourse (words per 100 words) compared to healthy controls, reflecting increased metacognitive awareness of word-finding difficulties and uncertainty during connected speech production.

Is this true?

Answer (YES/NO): YES